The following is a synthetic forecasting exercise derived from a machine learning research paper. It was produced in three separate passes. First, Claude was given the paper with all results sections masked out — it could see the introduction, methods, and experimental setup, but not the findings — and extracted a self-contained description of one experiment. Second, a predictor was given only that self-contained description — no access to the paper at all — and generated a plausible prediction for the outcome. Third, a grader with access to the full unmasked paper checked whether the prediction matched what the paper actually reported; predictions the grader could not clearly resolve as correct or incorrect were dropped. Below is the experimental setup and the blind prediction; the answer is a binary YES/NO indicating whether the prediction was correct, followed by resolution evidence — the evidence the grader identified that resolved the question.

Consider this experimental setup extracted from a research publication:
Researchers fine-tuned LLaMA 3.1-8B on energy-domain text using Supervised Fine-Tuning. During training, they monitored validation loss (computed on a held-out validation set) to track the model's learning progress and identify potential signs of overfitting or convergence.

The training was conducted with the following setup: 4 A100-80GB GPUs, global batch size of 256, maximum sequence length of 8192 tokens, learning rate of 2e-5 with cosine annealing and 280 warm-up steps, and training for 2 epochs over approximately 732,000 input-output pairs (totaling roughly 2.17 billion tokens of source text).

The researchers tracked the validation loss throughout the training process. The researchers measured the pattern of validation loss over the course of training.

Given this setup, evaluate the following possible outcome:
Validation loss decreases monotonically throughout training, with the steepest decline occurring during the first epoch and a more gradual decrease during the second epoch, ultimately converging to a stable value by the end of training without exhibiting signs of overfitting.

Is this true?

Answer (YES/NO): NO